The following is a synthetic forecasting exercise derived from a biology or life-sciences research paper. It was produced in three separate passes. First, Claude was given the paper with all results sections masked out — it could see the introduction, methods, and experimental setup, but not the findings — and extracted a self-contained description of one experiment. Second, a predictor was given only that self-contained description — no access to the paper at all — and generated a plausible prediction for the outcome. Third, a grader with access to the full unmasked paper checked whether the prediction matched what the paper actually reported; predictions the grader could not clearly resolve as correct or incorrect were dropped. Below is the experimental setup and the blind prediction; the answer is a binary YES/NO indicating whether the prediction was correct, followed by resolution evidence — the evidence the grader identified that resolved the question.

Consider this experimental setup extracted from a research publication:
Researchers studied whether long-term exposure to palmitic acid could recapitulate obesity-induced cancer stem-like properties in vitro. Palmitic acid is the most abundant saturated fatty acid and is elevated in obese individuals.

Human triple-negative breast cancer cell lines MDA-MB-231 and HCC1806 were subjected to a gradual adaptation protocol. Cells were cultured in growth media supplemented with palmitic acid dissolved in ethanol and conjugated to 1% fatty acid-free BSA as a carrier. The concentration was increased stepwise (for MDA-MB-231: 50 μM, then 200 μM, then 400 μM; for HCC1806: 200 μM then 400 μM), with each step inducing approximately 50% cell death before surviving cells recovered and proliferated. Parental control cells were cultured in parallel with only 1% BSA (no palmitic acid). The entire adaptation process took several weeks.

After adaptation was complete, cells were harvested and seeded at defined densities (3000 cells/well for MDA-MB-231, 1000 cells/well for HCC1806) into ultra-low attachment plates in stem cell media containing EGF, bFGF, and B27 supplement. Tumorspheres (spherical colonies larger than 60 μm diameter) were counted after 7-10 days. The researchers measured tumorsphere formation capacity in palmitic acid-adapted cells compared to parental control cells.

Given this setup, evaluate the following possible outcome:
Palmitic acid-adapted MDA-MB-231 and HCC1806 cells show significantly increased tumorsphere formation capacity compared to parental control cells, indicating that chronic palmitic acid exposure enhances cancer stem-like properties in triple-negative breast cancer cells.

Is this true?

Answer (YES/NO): YES